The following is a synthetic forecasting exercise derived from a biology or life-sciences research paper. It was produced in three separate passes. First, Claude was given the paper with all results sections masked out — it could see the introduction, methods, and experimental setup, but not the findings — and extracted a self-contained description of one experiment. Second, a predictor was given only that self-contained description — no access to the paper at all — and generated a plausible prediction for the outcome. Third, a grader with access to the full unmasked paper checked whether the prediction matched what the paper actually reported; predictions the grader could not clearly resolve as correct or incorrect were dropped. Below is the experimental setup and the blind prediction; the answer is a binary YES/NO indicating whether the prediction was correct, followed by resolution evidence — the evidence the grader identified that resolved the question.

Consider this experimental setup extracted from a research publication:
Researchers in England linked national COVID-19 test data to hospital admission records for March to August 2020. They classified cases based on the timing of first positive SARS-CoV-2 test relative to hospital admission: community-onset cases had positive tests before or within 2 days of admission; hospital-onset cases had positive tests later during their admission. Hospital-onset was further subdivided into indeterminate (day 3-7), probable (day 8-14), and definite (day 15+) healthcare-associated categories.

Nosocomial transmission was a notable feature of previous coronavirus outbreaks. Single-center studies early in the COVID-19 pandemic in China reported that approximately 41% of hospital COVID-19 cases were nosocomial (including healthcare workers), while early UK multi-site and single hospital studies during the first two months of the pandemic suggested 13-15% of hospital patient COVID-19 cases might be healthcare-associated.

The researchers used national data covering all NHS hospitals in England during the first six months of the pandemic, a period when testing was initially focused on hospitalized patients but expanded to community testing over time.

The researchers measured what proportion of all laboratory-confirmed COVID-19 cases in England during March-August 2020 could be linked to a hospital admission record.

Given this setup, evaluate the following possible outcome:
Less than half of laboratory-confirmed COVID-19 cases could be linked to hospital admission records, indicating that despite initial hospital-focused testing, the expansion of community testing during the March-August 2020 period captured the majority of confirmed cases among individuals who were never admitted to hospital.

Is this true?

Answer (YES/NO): YES